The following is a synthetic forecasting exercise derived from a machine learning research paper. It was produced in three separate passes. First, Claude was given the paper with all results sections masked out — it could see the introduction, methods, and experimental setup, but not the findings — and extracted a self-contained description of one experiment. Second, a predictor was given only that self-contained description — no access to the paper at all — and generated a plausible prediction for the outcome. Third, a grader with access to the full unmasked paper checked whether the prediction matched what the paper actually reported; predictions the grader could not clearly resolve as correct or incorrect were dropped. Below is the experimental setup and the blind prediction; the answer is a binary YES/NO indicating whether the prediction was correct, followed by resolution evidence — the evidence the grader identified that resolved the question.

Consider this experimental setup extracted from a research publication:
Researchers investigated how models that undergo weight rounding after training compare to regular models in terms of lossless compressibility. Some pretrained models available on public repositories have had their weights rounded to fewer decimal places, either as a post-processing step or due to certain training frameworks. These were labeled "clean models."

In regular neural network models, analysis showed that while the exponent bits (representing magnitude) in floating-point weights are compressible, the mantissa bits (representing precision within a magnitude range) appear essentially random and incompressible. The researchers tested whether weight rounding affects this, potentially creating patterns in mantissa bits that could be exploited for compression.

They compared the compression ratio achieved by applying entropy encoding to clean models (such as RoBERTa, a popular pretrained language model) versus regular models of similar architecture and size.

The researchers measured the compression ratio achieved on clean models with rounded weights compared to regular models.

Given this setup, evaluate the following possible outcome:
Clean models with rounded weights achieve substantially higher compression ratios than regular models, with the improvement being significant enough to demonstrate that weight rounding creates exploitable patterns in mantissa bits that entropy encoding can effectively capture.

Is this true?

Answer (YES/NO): YES